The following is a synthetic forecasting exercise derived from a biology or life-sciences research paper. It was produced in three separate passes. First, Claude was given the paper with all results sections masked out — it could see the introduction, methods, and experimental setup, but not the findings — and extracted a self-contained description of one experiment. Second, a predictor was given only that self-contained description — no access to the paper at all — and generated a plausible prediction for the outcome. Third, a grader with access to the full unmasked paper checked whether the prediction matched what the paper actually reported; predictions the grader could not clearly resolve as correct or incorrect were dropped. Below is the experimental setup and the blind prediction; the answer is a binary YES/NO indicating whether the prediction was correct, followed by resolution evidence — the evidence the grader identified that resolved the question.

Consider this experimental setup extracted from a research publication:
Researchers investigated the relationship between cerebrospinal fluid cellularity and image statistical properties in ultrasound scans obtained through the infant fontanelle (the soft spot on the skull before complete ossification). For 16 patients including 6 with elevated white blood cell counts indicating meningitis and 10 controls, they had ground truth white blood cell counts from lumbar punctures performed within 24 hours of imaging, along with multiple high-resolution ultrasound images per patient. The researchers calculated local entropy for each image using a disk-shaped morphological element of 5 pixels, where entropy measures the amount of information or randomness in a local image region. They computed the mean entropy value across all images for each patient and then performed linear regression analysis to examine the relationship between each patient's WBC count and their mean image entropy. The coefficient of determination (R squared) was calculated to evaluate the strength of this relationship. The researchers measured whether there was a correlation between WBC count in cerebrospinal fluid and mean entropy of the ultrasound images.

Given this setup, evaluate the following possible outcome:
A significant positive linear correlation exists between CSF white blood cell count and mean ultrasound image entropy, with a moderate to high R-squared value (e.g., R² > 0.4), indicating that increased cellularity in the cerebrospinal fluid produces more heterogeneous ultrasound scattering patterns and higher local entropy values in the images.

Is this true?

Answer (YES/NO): YES